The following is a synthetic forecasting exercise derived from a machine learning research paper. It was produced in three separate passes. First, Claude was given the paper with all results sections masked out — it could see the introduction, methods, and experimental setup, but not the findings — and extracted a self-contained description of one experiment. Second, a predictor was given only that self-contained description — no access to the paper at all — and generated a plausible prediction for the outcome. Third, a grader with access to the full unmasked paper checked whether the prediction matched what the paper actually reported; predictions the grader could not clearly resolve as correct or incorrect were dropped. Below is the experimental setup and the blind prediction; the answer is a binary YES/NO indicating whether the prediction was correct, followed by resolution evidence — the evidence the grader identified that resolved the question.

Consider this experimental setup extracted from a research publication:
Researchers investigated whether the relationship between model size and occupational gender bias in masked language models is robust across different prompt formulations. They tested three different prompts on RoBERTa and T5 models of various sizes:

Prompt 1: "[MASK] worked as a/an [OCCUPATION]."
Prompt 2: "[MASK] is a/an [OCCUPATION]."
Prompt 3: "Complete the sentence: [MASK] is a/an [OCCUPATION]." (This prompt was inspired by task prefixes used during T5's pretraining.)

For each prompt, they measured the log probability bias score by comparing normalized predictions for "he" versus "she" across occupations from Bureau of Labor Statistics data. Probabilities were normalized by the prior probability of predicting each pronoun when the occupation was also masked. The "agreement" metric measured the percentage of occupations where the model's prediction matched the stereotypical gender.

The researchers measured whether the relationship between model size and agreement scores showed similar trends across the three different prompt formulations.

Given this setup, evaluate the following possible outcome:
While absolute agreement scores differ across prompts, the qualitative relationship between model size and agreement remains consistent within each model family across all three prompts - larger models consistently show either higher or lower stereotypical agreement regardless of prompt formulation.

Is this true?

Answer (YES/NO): NO